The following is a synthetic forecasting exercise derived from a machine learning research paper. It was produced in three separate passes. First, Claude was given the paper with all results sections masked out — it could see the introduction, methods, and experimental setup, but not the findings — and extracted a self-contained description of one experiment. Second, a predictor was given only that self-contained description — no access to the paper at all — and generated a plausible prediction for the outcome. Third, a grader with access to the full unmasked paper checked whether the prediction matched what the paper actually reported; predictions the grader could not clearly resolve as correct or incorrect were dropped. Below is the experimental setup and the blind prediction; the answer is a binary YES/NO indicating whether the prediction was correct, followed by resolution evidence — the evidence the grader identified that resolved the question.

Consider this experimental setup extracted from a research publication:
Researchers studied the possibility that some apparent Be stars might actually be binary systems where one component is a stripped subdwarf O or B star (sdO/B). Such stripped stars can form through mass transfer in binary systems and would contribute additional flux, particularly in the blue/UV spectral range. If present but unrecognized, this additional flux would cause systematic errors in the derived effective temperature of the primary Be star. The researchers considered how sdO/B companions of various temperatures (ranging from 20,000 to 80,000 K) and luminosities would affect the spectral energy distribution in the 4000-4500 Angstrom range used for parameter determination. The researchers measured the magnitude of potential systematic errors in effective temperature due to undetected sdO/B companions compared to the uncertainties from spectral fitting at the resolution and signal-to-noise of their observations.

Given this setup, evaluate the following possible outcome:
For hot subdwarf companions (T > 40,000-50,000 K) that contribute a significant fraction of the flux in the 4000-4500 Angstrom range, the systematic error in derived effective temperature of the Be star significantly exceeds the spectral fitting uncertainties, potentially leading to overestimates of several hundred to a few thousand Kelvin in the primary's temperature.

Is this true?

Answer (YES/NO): NO